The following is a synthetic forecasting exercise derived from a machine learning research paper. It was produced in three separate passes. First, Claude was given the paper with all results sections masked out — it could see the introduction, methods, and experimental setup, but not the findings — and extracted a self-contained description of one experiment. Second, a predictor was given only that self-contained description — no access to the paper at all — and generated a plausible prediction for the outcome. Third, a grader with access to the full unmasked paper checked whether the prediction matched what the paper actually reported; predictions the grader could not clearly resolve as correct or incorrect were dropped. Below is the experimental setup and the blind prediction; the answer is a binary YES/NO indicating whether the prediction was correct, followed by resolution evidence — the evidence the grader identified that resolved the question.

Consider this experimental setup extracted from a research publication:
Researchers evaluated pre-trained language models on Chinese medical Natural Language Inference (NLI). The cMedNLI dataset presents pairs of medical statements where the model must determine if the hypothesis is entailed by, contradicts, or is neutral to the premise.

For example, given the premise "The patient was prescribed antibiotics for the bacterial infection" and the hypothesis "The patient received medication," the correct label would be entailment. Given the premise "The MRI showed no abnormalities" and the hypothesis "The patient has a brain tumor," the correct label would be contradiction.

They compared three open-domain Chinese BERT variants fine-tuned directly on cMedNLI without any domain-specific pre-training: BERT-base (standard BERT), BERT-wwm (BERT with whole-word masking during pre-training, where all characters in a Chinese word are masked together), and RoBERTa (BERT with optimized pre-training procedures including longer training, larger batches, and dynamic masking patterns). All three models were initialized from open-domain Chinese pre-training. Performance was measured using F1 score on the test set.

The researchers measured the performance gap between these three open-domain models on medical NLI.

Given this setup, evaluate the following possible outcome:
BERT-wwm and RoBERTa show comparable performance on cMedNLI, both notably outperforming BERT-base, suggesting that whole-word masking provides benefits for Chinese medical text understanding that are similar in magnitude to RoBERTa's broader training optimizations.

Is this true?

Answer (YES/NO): NO